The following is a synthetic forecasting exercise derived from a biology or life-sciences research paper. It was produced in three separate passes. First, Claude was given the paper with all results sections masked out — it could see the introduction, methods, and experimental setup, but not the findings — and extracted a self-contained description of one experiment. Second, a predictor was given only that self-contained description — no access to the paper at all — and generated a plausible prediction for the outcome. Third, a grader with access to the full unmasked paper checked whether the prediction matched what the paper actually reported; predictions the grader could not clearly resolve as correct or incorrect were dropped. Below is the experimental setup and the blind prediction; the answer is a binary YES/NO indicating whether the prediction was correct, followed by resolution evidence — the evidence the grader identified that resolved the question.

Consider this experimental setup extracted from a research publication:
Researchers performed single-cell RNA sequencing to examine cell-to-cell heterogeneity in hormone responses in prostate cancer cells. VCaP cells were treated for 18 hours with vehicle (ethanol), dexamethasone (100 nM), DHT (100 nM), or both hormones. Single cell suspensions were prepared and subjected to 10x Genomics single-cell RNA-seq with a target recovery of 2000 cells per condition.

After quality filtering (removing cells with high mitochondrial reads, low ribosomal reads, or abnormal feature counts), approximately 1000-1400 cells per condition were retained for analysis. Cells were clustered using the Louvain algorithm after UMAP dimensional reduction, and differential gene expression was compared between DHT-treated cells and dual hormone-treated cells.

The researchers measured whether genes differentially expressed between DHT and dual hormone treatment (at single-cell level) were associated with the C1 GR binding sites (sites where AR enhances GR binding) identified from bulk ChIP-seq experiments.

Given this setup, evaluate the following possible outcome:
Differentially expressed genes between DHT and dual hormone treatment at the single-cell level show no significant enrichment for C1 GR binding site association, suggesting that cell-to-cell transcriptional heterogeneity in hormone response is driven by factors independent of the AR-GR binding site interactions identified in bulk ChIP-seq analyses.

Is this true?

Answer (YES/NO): NO